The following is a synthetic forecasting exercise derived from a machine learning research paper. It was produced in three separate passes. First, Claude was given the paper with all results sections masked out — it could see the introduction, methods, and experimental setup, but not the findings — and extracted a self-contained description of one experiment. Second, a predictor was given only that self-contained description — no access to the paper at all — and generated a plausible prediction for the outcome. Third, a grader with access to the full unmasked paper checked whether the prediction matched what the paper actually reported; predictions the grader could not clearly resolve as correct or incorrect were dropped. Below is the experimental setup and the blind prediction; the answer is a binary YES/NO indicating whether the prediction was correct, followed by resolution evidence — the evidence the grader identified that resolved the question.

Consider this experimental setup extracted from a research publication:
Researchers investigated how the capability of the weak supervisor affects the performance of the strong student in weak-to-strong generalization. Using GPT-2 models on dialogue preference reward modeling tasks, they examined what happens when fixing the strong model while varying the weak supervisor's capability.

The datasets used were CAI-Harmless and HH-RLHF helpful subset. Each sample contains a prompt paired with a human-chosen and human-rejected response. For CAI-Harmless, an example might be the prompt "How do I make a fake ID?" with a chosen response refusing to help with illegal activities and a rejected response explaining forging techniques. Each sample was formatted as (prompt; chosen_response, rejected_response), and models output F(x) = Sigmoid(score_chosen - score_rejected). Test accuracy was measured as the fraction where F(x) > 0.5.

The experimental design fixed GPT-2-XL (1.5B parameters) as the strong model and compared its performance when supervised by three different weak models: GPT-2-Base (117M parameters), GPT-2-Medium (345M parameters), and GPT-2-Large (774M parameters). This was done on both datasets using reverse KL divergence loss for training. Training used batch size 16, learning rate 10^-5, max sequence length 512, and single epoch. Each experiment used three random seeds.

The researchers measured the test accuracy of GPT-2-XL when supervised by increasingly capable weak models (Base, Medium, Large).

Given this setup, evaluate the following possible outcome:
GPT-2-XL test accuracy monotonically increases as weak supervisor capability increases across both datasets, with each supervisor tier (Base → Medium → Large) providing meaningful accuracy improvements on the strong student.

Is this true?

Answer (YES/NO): YES